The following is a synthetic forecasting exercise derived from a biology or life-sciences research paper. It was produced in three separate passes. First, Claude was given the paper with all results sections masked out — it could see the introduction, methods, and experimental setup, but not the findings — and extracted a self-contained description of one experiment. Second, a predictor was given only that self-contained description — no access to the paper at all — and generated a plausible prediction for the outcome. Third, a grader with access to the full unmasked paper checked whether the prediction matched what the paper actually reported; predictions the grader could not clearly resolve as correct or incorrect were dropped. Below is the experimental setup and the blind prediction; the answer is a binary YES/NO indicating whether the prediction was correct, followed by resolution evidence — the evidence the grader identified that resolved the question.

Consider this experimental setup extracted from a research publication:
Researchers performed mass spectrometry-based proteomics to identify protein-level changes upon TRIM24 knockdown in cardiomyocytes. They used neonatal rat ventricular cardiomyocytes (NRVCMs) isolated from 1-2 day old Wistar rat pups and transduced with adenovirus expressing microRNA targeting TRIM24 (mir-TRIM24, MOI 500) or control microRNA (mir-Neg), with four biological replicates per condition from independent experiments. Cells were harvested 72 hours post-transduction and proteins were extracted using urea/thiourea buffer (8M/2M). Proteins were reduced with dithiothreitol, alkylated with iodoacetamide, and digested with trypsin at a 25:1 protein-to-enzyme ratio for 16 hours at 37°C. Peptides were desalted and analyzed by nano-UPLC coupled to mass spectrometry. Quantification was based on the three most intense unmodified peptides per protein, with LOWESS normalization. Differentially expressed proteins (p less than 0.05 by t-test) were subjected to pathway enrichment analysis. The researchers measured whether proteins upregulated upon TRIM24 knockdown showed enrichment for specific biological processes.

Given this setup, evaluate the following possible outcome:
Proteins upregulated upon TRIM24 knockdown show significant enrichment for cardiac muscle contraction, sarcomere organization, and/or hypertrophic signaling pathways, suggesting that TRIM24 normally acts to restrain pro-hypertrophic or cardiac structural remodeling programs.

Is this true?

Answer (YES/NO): NO